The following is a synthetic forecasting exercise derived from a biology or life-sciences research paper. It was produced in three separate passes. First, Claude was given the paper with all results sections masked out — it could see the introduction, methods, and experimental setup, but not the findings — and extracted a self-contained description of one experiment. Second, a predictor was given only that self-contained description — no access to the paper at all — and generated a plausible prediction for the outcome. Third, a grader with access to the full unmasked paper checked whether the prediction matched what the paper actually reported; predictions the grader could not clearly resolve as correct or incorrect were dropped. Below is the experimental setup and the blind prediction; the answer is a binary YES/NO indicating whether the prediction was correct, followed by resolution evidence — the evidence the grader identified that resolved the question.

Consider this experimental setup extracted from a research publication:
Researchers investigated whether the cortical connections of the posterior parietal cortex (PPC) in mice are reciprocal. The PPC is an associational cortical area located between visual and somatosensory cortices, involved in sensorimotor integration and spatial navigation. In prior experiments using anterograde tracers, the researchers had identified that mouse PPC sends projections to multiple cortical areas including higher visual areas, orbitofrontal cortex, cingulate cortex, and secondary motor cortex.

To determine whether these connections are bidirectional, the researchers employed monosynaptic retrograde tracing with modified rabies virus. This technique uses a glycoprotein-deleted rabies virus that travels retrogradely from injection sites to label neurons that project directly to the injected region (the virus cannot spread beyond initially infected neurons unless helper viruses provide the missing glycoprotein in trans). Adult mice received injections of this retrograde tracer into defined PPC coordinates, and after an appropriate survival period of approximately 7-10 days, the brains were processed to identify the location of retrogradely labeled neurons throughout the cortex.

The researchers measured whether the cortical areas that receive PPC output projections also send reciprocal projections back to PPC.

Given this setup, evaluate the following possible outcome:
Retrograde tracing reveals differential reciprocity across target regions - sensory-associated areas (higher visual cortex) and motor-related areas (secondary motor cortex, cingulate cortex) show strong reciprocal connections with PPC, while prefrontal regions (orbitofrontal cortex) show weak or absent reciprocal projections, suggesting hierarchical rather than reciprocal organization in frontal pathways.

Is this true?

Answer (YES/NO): NO